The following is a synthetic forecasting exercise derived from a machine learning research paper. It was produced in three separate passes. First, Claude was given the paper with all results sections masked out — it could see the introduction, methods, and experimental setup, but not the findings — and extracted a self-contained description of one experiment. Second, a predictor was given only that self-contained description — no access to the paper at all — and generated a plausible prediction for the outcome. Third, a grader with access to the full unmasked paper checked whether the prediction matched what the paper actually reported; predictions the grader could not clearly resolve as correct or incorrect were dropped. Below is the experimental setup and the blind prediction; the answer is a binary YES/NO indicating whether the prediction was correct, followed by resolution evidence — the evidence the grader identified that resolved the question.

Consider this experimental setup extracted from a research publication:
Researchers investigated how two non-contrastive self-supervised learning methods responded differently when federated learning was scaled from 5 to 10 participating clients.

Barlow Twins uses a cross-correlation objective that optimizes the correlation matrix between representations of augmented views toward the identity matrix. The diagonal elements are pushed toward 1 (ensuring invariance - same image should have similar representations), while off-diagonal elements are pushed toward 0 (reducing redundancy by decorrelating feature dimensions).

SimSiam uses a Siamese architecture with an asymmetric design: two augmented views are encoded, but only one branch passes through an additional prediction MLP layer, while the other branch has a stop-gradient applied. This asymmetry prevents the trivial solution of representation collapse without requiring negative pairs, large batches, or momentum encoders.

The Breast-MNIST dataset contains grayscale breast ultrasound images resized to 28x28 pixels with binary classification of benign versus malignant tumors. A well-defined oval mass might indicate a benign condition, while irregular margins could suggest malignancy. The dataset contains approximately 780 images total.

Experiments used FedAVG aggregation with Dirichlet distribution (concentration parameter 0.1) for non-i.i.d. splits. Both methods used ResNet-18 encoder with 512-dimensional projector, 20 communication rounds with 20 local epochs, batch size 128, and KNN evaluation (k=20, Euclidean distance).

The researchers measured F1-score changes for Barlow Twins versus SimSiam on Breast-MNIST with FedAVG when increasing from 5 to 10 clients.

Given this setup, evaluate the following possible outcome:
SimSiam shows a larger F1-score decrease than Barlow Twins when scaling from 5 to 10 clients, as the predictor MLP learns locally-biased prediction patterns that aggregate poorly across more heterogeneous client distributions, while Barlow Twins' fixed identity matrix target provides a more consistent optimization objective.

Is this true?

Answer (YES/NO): YES